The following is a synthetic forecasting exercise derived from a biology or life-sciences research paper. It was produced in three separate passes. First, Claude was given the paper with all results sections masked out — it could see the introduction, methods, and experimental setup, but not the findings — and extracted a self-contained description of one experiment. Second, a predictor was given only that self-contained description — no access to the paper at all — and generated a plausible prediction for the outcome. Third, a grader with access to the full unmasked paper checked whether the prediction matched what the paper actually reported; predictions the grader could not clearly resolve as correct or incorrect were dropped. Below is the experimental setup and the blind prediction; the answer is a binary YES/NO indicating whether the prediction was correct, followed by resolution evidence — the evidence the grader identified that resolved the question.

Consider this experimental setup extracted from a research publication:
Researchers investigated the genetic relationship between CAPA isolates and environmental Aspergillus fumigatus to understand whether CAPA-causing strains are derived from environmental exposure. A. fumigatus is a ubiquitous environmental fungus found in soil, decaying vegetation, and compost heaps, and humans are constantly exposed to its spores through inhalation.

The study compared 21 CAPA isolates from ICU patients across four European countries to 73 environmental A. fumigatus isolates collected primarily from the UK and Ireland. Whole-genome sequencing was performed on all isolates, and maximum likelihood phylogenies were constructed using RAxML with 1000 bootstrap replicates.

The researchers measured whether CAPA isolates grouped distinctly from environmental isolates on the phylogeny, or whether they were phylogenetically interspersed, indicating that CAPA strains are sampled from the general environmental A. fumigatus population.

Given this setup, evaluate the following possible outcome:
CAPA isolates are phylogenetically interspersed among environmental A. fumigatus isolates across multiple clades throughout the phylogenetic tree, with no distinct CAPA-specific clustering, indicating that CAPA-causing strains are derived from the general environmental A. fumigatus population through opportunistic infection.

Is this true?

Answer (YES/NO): YES